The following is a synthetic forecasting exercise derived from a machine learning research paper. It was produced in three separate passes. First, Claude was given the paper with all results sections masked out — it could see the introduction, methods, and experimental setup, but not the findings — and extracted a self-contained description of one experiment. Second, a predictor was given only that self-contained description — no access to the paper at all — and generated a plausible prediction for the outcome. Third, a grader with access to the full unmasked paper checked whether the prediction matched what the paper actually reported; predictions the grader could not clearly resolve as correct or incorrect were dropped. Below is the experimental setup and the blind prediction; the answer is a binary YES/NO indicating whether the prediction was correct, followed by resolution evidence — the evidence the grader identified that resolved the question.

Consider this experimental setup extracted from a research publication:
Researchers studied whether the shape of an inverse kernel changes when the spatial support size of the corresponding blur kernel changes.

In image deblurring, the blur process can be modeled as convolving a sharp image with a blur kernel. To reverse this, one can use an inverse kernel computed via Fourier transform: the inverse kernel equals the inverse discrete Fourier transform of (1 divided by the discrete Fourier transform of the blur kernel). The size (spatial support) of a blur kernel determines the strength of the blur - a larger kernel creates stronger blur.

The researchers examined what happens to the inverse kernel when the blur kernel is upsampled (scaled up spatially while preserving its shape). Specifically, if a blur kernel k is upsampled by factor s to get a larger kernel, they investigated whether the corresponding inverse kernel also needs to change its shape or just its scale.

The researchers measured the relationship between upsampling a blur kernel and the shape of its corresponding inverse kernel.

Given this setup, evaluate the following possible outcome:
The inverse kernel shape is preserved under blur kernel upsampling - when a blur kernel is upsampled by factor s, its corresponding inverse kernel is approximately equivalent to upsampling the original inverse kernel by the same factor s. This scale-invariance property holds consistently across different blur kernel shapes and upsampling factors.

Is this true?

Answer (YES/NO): YES